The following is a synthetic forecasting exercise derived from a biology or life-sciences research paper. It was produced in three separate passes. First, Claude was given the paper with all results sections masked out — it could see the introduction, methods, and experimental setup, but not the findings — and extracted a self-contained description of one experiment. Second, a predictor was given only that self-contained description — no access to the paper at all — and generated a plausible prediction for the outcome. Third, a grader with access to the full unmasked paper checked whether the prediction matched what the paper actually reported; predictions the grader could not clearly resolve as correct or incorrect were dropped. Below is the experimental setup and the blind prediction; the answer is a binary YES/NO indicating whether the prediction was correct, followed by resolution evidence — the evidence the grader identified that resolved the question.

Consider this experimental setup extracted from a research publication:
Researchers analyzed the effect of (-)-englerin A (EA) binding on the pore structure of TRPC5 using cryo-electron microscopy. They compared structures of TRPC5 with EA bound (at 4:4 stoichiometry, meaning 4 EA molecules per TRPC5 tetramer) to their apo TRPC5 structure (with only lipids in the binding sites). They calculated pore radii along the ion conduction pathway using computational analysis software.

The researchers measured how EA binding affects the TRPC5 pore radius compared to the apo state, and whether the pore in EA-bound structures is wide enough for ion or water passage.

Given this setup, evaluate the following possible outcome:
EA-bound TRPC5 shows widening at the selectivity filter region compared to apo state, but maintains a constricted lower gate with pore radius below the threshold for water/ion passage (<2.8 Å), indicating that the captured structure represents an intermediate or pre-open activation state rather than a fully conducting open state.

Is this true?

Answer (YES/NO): YES